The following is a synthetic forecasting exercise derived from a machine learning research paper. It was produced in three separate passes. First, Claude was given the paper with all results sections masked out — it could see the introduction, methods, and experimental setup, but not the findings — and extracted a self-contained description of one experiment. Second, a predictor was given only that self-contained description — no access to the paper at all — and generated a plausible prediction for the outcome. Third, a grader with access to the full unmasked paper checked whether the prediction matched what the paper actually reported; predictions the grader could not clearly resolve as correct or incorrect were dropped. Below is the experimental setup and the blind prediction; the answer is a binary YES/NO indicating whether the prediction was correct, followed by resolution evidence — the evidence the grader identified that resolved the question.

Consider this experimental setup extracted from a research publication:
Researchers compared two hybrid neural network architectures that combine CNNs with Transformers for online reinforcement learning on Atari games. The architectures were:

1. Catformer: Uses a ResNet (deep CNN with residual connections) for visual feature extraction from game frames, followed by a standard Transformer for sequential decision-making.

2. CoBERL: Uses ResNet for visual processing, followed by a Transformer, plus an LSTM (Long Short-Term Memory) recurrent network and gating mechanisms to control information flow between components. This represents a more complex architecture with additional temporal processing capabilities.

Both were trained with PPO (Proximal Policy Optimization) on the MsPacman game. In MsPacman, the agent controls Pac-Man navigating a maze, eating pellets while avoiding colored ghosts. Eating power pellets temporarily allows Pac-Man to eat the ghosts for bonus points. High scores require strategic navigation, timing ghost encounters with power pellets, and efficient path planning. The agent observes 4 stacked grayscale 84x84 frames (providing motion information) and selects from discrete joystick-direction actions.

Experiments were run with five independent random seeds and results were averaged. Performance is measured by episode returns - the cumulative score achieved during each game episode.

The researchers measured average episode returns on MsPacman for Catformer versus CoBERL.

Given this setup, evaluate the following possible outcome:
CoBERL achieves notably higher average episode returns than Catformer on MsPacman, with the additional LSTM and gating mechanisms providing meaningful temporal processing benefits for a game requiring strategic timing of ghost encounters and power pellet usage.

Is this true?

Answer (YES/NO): YES